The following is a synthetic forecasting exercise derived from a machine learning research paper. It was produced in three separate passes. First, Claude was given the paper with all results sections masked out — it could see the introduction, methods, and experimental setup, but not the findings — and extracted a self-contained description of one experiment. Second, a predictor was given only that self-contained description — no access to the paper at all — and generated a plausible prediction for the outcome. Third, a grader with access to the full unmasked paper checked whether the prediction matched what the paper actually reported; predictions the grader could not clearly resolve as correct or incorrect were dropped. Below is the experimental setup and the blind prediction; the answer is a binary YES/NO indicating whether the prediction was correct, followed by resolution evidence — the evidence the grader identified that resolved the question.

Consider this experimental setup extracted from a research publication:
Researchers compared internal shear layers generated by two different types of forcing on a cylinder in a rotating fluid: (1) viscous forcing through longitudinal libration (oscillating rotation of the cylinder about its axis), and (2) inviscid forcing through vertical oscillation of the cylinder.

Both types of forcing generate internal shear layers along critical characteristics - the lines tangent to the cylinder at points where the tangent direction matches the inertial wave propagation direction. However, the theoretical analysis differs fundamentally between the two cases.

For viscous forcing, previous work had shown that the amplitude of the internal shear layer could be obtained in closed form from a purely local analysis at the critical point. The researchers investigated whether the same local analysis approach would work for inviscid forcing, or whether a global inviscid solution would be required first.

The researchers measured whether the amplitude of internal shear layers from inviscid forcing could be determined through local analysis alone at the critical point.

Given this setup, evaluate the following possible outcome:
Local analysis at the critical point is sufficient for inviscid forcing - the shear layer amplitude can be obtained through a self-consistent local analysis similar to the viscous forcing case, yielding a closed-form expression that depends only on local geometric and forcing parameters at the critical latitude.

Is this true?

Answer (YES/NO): NO